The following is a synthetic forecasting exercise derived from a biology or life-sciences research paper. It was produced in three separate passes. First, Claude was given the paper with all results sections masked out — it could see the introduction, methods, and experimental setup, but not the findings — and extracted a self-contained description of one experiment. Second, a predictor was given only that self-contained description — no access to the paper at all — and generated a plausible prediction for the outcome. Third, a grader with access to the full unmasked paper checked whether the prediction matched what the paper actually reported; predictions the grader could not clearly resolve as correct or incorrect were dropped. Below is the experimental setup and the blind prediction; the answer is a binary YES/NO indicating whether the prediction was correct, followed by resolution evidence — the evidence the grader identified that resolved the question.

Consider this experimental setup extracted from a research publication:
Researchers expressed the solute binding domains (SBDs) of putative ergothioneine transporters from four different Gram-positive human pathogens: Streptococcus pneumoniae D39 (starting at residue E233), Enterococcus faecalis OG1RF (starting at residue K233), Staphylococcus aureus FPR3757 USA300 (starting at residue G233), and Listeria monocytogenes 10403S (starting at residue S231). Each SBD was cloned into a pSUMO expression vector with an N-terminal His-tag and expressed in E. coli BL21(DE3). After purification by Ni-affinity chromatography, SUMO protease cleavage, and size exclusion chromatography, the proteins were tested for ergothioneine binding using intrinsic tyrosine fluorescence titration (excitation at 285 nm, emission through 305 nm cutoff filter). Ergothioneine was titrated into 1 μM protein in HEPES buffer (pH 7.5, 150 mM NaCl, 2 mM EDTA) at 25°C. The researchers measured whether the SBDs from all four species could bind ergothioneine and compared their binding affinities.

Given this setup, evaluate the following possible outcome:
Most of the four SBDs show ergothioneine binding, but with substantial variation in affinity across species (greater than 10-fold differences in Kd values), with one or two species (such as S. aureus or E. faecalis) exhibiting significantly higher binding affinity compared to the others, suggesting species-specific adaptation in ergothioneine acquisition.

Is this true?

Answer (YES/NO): NO